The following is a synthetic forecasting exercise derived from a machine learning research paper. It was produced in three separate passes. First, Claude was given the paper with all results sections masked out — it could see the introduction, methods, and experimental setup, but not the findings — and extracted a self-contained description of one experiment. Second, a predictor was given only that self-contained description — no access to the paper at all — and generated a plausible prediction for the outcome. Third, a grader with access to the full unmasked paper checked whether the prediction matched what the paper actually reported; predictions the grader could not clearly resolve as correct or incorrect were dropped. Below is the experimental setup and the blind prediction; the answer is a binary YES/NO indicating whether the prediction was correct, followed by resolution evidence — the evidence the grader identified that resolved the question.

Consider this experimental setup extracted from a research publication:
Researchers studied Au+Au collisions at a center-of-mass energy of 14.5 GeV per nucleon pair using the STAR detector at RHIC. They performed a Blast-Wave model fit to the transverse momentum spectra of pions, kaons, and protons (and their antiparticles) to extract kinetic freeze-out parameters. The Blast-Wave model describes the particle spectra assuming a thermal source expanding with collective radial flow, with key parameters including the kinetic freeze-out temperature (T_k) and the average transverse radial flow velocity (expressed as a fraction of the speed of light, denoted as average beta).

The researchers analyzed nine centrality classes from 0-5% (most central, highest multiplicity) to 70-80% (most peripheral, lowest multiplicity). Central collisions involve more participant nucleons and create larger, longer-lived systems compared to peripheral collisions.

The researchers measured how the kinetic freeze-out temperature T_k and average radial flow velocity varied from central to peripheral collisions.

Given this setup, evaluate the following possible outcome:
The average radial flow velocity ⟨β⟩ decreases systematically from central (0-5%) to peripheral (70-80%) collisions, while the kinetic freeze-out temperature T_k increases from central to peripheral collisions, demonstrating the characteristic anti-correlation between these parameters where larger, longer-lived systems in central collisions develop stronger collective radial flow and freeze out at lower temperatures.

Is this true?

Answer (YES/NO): YES